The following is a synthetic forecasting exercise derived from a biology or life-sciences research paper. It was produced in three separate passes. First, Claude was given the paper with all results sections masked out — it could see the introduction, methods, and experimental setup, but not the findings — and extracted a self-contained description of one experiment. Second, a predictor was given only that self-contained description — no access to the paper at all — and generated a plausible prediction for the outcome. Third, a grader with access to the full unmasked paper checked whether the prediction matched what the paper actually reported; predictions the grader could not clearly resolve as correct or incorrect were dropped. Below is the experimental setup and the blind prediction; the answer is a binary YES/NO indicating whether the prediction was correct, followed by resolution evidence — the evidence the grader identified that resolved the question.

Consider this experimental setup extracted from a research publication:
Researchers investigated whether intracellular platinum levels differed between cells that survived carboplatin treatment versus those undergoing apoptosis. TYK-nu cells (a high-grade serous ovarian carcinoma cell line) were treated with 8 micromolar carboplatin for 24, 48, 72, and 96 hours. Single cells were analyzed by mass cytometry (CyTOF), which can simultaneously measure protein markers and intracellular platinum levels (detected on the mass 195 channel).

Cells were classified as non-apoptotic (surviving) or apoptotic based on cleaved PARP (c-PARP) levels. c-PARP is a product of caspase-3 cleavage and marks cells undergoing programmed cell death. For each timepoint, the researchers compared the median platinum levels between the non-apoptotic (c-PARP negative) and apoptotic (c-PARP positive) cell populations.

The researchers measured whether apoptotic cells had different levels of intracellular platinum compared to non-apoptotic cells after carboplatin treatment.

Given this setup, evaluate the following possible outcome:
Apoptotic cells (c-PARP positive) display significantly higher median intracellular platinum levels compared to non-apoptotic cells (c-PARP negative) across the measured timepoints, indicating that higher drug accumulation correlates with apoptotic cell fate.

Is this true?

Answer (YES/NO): YES